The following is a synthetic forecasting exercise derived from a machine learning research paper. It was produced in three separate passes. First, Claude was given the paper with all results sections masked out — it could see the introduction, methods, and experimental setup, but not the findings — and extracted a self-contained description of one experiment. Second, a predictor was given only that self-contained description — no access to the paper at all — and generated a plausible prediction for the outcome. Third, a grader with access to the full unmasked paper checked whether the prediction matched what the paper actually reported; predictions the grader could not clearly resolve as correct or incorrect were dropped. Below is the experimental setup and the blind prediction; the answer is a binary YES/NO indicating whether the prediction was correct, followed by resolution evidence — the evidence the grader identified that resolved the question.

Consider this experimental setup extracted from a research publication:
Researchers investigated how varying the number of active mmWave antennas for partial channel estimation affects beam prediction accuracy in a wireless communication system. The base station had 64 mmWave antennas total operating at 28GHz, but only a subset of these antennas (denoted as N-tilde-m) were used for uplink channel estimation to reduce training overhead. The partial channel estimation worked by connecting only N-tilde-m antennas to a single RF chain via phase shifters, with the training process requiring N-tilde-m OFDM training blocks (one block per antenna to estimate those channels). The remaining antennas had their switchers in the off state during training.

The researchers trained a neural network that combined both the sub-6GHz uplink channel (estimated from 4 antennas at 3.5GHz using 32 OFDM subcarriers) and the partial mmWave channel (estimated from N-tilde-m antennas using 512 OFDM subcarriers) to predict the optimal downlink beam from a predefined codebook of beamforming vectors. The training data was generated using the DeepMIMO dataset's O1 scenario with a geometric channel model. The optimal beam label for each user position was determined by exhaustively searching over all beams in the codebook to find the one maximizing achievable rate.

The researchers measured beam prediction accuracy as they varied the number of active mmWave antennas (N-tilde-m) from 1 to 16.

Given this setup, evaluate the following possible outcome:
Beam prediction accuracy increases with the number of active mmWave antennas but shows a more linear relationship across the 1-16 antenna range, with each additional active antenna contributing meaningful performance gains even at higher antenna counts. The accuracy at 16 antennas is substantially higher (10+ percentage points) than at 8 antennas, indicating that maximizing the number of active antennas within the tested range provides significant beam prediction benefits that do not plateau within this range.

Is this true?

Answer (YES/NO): NO